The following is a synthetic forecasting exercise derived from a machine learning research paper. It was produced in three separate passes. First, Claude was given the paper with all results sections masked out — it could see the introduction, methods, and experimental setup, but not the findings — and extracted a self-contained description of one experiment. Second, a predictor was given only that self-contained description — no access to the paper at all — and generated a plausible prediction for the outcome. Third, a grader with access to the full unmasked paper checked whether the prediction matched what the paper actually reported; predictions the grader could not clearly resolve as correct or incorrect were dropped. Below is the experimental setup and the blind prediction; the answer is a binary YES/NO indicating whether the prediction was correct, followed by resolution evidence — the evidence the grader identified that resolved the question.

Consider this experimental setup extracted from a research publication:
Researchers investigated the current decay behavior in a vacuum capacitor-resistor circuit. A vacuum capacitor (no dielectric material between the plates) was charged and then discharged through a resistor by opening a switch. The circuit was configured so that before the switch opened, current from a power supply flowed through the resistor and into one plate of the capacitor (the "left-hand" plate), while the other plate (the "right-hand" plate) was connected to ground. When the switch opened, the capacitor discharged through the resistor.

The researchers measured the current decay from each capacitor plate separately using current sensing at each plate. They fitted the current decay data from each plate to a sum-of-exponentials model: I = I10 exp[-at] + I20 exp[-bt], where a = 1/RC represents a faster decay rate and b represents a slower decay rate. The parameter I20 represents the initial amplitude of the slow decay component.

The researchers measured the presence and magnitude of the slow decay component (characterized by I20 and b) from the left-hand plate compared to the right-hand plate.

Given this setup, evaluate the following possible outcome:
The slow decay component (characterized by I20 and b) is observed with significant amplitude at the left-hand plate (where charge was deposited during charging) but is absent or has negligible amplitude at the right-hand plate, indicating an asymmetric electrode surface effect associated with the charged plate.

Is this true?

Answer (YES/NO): YES